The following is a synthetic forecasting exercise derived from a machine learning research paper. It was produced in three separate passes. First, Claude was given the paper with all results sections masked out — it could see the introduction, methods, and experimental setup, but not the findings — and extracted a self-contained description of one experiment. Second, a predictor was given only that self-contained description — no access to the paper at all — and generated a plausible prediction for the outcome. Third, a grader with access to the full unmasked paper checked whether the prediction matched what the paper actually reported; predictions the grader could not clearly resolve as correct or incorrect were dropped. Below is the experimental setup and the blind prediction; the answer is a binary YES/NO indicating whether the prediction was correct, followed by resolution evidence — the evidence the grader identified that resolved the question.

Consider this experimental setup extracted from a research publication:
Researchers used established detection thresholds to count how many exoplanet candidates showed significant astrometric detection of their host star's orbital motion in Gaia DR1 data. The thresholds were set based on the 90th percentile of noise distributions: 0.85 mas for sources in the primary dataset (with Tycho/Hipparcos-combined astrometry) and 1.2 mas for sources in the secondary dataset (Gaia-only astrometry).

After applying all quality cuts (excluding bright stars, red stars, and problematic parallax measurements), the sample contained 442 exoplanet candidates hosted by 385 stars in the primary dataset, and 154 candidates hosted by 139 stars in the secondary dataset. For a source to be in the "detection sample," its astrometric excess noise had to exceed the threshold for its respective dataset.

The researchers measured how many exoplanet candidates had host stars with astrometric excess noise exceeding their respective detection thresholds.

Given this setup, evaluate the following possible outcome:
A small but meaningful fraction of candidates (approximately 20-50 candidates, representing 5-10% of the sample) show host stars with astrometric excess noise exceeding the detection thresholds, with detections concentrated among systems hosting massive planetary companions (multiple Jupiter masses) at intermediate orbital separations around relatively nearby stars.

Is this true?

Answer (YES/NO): NO